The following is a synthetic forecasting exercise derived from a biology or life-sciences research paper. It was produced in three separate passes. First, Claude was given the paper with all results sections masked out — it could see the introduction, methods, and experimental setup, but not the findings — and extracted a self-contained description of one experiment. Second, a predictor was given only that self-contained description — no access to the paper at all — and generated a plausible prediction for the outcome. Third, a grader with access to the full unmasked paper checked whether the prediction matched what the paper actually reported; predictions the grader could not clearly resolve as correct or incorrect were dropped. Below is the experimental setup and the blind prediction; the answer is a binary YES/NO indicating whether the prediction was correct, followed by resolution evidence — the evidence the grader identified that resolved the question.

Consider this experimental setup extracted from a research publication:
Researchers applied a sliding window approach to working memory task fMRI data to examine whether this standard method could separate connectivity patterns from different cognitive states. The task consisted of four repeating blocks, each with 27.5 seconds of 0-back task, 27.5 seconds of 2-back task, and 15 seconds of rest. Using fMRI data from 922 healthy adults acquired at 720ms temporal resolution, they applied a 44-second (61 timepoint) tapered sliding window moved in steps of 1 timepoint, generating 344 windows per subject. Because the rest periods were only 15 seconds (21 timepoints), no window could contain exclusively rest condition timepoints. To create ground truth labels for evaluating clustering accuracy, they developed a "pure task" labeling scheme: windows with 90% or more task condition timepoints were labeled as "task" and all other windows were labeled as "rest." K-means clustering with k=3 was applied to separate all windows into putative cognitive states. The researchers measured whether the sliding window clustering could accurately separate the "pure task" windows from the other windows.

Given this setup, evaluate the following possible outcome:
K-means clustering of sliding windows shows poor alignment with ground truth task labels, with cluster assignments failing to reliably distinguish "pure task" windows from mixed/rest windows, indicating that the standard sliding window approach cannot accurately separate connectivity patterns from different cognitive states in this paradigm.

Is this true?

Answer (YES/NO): YES